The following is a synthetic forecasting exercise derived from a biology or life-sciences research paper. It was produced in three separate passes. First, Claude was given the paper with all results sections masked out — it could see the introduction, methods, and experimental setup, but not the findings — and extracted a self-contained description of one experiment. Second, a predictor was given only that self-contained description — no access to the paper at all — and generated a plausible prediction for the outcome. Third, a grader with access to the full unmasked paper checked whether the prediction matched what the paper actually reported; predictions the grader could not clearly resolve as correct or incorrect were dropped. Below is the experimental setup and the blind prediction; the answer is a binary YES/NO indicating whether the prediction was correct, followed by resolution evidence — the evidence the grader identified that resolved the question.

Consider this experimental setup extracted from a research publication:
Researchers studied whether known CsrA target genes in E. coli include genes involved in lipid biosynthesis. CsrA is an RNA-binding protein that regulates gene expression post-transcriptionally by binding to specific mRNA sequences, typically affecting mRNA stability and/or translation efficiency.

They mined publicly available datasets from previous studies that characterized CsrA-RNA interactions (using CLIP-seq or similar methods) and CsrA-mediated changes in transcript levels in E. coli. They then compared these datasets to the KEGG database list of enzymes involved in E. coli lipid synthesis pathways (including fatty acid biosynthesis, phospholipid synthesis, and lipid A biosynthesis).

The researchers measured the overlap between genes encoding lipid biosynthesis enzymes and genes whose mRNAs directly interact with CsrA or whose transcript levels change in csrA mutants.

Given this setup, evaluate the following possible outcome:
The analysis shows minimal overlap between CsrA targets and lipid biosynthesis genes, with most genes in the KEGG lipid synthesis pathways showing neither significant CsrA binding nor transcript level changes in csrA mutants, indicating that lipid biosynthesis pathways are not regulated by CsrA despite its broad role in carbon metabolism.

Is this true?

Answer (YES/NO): NO